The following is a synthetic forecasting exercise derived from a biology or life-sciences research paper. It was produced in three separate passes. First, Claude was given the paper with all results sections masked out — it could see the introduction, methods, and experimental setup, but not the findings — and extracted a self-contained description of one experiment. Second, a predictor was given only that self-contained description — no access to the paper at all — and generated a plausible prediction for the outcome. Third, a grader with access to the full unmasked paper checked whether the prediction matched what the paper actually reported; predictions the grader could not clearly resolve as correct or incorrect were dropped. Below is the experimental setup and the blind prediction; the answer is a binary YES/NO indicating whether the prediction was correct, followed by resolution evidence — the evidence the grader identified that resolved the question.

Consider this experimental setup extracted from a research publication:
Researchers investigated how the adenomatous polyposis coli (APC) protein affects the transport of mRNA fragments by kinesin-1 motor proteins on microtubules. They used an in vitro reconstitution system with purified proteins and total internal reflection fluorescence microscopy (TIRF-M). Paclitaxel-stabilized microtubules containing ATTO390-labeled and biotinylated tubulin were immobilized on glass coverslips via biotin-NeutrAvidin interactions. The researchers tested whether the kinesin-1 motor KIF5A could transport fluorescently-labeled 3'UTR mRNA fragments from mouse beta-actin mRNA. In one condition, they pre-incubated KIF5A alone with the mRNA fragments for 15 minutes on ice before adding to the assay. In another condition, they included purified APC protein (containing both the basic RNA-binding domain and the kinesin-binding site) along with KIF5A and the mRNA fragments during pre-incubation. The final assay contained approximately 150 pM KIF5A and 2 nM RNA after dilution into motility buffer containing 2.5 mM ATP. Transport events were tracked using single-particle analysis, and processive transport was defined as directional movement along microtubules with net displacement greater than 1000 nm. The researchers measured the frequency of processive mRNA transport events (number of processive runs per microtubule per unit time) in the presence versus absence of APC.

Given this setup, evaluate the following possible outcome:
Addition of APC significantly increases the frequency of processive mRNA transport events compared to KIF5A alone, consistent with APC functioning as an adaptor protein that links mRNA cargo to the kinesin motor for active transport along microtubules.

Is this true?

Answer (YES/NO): YES